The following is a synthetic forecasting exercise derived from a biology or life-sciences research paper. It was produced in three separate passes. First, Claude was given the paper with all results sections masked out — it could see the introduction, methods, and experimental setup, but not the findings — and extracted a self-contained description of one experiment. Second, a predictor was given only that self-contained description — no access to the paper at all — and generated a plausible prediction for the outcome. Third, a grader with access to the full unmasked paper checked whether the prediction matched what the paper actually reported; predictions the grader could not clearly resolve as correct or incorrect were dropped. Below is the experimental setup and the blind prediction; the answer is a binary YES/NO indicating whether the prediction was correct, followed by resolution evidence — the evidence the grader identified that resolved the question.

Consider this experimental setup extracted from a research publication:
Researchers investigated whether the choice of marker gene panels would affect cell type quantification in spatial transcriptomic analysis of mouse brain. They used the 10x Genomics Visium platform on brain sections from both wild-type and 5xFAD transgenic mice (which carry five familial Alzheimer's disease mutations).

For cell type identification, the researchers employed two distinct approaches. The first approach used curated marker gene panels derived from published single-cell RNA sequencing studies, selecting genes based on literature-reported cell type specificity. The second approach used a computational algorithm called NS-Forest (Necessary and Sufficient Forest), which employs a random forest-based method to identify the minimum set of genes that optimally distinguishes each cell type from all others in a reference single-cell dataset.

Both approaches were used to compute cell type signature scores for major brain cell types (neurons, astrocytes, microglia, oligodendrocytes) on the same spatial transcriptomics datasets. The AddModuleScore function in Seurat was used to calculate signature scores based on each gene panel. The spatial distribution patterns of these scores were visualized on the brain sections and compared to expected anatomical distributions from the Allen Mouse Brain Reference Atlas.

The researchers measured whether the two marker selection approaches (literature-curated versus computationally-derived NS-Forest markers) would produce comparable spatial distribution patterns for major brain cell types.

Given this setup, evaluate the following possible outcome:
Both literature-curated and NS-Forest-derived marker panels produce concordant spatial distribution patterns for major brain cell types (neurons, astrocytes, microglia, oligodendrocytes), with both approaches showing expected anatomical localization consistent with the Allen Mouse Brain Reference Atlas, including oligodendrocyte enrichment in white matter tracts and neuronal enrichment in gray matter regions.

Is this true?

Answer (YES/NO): NO